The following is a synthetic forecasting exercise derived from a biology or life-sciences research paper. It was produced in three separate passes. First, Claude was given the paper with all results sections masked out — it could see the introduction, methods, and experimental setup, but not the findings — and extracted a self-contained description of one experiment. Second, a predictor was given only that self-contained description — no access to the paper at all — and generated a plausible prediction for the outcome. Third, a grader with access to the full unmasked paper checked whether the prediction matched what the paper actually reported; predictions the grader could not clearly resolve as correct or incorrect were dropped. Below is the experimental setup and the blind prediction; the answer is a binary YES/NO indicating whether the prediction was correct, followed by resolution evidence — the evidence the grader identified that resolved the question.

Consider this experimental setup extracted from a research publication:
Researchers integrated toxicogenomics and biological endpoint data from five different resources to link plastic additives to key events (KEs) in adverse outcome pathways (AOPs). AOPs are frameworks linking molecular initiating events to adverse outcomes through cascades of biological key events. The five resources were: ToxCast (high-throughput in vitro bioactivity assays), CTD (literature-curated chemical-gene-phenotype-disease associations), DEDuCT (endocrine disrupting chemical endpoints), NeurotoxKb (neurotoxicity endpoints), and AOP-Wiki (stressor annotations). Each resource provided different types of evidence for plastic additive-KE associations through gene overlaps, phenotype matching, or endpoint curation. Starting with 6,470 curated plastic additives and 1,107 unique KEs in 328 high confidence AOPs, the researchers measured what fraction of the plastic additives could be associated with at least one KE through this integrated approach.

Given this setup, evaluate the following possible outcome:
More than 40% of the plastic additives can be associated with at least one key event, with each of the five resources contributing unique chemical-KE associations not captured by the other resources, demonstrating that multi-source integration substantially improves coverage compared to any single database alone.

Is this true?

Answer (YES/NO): NO